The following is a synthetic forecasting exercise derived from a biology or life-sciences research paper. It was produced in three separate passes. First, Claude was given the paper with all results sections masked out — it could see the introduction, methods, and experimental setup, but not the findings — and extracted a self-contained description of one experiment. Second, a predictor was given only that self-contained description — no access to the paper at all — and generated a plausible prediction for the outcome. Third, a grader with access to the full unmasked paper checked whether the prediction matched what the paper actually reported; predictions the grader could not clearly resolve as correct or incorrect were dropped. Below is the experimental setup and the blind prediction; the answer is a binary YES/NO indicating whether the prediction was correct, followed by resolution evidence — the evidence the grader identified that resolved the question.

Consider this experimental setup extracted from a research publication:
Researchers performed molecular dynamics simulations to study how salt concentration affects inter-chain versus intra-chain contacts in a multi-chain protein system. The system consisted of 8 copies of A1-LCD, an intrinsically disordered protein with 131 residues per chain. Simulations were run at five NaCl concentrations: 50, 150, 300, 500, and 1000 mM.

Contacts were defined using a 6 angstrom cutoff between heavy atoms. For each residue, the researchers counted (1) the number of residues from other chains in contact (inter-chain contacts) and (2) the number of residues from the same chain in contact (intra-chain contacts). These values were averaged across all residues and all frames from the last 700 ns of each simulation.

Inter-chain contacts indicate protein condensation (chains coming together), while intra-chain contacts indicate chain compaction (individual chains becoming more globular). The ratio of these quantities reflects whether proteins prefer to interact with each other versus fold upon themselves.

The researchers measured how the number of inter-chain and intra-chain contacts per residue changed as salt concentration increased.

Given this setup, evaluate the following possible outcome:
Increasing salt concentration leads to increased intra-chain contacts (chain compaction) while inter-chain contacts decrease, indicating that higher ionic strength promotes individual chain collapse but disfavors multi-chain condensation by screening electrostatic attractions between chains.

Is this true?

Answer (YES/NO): NO